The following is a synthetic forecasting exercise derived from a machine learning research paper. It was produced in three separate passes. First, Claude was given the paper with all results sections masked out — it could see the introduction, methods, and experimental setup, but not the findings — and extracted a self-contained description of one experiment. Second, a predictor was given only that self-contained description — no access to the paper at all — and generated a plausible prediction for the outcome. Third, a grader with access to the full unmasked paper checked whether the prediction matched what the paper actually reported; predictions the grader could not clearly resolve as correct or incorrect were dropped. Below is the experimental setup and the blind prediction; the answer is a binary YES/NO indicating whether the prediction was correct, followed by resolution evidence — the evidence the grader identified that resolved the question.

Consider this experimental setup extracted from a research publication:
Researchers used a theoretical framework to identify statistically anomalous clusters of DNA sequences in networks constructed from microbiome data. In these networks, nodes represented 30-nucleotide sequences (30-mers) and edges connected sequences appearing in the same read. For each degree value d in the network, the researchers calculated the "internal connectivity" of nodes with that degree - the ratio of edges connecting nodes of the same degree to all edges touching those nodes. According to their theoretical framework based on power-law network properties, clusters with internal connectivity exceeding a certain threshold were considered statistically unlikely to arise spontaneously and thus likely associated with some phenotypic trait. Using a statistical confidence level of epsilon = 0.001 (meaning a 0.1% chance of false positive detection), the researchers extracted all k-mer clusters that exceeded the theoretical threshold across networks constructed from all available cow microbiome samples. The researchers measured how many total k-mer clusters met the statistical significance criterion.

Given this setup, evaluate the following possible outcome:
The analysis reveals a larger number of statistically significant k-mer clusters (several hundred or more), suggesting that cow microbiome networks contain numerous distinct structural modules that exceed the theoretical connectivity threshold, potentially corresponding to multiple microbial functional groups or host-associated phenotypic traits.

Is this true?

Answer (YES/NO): YES